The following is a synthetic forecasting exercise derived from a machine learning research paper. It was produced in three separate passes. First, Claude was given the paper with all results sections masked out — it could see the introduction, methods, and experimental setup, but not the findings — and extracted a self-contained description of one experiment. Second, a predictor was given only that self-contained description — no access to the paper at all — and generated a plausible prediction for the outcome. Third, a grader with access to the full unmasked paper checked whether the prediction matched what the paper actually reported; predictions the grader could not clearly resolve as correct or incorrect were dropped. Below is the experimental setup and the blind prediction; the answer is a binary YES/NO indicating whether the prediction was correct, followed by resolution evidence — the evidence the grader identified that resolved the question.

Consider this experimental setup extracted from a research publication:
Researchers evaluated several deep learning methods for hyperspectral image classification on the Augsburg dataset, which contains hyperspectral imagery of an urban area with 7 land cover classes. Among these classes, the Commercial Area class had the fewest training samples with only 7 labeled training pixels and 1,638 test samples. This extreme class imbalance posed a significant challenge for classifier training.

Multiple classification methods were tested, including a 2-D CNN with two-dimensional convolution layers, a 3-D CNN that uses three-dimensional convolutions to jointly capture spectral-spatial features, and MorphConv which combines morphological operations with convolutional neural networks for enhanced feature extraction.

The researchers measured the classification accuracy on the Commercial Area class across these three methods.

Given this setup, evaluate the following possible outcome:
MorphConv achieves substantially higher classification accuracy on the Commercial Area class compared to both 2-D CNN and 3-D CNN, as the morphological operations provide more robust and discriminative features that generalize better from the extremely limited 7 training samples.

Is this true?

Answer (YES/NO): NO